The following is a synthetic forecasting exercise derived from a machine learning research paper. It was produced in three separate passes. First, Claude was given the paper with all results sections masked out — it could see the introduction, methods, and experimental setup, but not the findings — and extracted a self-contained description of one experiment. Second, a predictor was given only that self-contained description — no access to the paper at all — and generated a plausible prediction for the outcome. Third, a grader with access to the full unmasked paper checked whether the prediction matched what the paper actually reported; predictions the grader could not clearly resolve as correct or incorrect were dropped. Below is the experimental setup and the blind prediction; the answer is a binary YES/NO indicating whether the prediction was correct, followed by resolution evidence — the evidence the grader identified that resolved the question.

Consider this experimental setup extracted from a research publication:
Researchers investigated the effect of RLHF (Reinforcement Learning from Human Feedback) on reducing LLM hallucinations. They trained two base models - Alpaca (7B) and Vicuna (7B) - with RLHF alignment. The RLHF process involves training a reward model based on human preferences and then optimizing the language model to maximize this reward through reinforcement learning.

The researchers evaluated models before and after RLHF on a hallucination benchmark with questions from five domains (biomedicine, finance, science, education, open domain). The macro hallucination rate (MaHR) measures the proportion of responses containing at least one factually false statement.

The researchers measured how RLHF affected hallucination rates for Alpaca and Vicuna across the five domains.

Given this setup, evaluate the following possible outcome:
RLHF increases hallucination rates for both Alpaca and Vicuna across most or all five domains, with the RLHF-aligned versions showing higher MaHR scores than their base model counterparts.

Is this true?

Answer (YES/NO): NO